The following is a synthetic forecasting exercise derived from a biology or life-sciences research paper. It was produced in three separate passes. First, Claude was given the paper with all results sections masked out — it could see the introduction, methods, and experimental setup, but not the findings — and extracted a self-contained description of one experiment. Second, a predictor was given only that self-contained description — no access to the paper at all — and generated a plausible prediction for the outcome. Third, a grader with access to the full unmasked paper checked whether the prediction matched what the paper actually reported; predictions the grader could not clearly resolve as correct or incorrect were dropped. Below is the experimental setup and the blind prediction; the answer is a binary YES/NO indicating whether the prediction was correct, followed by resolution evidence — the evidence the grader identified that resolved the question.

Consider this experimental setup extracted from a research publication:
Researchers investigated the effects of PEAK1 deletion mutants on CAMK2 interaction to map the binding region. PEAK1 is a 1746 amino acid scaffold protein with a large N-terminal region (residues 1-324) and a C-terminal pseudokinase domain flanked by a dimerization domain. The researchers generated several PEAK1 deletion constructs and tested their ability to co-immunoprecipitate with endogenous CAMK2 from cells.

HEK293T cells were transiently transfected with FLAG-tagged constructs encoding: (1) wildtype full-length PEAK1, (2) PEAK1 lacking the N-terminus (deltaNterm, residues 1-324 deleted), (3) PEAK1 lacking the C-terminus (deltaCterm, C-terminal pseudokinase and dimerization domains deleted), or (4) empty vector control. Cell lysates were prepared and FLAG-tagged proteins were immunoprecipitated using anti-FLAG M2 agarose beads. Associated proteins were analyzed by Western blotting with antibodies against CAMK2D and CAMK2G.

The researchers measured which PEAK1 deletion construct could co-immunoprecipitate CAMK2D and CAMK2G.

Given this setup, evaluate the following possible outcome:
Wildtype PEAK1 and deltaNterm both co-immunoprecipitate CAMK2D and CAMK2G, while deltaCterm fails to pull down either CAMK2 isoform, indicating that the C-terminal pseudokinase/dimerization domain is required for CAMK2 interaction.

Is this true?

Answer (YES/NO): NO